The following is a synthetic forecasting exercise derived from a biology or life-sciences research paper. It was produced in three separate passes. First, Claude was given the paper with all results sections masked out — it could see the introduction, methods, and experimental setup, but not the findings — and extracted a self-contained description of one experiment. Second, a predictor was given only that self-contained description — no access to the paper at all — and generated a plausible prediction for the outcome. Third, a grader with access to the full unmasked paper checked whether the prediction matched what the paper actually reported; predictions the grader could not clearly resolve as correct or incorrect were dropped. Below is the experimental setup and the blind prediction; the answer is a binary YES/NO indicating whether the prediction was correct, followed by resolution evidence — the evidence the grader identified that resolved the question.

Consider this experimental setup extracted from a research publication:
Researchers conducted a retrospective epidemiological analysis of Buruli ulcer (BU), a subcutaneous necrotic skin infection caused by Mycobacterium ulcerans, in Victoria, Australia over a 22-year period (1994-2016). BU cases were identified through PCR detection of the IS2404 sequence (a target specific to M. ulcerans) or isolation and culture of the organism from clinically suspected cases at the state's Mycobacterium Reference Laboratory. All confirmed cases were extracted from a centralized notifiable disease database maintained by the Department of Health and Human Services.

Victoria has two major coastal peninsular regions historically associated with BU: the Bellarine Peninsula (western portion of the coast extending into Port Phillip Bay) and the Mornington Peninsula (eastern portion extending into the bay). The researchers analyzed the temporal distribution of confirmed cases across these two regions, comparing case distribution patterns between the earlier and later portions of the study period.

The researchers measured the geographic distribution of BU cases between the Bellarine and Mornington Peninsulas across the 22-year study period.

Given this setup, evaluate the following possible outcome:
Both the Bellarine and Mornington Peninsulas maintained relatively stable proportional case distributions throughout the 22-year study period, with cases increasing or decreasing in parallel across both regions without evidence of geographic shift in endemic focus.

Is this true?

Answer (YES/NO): NO